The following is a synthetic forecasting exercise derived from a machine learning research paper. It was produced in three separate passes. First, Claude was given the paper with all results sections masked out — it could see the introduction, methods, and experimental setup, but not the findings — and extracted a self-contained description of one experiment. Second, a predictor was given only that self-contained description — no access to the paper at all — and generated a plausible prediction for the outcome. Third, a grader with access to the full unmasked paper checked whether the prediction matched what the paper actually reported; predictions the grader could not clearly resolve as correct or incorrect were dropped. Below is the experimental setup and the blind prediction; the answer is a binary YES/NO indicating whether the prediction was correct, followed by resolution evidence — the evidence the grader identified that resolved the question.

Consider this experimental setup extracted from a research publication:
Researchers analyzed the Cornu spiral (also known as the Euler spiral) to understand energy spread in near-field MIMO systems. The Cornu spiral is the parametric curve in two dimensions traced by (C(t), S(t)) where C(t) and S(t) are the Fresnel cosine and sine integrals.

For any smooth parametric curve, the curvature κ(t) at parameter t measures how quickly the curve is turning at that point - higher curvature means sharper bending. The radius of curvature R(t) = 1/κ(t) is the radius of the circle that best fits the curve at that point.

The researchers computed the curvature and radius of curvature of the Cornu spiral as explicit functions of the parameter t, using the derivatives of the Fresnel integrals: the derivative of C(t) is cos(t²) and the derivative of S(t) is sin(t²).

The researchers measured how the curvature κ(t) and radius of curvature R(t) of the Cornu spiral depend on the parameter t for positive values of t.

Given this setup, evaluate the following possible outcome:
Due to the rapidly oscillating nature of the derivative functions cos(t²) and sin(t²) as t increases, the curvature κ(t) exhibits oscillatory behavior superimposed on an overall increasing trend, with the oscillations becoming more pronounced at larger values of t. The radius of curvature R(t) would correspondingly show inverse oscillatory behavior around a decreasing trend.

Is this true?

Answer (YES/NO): NO